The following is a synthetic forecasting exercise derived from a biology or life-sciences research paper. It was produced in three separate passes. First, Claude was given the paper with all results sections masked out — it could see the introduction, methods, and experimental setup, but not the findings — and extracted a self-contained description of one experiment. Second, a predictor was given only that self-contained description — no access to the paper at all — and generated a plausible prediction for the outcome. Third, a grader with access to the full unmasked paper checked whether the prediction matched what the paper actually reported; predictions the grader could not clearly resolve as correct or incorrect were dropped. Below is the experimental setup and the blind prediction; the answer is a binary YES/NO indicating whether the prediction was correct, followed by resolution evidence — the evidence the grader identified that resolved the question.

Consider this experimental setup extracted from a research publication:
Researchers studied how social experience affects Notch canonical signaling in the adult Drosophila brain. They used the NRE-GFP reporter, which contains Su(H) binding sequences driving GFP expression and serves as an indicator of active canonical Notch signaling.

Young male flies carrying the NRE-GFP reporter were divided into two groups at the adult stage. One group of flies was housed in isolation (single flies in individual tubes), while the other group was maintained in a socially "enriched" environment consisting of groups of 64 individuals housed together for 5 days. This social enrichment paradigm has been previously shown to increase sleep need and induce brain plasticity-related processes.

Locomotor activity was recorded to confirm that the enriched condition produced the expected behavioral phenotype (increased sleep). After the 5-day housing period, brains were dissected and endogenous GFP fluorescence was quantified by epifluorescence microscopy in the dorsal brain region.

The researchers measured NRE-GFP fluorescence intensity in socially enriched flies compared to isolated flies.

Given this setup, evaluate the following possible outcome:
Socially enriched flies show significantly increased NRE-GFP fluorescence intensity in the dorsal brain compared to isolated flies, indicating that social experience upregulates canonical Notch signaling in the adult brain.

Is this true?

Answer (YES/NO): YES